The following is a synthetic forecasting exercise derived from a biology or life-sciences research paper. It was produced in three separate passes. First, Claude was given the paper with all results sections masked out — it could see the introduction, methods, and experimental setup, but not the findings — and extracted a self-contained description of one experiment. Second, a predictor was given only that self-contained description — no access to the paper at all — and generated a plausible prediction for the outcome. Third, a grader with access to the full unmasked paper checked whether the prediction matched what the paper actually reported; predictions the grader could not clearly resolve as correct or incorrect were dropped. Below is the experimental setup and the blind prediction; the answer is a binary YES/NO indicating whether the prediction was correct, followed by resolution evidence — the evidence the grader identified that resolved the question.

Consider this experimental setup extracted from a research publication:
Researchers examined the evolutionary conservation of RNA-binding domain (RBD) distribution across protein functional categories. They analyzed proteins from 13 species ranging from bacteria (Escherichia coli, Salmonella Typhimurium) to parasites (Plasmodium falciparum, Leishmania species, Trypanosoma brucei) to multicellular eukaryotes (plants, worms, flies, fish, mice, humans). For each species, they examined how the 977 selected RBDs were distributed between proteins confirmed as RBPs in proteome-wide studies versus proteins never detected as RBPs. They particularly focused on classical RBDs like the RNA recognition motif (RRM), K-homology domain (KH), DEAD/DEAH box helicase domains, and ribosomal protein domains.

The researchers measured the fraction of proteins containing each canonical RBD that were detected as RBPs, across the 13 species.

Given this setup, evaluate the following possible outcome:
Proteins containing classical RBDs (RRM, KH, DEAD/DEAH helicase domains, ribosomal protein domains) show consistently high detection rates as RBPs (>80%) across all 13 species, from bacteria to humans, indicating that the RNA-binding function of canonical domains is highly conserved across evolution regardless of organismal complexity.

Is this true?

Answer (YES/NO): NO